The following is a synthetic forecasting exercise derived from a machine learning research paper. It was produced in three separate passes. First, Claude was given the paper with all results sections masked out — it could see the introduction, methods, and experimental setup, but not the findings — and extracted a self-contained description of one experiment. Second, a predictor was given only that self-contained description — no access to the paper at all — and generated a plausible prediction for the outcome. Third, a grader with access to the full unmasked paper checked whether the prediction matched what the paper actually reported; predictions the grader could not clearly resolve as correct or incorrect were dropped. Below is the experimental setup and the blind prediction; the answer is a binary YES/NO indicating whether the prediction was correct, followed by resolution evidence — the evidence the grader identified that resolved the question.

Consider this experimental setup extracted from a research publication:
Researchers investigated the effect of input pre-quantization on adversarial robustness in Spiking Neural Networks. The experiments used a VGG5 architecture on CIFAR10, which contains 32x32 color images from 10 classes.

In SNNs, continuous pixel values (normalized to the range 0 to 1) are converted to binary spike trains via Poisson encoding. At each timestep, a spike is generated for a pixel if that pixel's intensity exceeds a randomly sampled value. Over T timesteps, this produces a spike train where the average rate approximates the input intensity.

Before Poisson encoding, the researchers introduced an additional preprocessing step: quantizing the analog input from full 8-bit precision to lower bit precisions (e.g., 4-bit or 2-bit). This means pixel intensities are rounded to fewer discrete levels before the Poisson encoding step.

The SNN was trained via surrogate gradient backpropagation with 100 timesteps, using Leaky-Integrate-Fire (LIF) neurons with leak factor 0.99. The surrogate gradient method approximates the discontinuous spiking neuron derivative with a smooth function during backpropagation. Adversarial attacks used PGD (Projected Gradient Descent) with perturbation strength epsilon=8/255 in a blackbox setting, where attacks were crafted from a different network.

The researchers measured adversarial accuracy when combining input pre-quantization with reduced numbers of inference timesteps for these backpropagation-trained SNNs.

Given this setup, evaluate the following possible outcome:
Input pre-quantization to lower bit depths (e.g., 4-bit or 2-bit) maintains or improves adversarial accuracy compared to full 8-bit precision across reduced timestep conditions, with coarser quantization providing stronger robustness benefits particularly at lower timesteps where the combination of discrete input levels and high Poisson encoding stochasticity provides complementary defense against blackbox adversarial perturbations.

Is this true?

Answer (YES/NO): NO